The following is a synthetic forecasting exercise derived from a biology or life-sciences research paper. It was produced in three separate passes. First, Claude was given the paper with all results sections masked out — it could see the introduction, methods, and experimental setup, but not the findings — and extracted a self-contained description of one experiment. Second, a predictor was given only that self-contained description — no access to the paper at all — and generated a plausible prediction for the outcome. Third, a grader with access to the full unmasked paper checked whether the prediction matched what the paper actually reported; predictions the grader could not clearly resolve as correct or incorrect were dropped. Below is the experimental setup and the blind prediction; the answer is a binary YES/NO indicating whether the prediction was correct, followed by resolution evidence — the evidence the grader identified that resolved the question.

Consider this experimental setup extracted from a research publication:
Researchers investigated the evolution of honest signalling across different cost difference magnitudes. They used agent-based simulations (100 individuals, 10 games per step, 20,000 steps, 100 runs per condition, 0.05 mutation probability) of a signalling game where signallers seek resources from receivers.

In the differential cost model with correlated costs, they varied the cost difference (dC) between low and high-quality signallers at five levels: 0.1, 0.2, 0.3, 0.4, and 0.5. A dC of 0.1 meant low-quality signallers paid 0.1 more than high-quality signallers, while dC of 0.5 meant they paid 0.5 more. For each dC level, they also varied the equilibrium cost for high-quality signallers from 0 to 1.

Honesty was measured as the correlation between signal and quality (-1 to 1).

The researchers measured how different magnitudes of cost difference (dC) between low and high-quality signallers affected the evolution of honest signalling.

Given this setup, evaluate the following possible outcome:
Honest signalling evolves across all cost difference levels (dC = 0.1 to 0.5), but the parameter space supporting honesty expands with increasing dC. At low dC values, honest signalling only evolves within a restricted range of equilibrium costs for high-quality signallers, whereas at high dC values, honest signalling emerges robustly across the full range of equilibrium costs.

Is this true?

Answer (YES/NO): NO